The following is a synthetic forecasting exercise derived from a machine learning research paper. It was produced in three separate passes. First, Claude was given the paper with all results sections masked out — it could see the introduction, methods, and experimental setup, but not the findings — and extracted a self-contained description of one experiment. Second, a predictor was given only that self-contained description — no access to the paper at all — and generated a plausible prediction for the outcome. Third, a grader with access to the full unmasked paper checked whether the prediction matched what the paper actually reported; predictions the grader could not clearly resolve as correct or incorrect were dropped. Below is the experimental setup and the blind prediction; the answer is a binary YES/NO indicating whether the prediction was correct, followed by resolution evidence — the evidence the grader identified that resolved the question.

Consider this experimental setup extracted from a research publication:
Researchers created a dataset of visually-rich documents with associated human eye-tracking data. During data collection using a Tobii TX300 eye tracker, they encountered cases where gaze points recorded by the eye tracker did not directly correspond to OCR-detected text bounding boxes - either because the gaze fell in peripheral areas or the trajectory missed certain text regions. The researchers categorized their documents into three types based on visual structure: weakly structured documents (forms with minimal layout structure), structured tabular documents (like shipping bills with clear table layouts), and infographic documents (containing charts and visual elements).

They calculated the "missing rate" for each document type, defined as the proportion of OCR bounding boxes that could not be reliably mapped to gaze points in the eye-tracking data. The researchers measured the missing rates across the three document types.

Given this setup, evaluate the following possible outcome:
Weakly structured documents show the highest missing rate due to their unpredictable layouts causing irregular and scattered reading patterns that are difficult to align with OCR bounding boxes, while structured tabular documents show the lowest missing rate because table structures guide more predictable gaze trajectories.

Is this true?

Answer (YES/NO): NO